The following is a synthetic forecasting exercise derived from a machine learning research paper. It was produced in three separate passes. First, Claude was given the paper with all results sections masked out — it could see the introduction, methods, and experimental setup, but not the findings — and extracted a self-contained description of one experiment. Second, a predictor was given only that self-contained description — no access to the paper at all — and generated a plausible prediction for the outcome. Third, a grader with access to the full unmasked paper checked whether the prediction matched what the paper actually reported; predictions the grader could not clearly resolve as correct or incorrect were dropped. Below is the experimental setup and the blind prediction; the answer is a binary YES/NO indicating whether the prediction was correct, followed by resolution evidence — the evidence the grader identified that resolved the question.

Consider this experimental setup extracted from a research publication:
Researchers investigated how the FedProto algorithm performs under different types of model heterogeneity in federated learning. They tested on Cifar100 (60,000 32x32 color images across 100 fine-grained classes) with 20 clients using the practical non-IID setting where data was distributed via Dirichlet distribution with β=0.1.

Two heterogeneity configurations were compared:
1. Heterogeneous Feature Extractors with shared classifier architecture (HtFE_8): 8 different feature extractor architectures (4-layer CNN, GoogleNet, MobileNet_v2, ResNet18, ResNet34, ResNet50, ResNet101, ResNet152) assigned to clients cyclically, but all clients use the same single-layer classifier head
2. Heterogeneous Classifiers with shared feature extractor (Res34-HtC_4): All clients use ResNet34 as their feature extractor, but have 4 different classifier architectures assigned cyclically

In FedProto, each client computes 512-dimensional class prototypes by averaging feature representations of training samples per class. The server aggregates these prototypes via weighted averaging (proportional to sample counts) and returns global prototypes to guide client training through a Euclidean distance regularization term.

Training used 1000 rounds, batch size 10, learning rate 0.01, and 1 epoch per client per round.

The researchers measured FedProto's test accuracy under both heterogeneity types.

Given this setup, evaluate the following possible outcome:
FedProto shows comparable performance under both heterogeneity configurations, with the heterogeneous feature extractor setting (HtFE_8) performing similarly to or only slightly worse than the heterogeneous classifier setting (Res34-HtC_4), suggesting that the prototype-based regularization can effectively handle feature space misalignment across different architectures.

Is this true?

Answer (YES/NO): NO